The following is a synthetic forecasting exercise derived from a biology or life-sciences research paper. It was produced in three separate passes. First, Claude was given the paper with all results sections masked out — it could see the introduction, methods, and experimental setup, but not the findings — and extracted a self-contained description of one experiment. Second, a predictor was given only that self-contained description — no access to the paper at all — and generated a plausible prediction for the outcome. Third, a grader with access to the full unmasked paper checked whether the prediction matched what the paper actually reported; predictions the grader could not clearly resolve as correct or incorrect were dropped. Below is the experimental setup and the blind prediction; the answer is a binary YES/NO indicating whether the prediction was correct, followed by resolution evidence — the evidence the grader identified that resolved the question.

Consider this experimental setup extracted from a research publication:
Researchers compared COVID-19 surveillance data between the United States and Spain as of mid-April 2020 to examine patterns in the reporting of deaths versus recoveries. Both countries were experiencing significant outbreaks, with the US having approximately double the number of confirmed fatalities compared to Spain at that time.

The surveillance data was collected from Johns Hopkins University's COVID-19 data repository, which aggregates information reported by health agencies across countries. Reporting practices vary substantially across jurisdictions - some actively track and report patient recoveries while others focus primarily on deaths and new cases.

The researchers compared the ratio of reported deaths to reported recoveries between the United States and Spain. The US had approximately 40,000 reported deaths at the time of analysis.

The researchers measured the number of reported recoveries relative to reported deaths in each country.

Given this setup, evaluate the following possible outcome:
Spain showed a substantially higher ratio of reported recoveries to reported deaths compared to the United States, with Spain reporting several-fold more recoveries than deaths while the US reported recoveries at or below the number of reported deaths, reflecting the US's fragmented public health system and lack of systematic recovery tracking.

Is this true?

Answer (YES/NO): NO